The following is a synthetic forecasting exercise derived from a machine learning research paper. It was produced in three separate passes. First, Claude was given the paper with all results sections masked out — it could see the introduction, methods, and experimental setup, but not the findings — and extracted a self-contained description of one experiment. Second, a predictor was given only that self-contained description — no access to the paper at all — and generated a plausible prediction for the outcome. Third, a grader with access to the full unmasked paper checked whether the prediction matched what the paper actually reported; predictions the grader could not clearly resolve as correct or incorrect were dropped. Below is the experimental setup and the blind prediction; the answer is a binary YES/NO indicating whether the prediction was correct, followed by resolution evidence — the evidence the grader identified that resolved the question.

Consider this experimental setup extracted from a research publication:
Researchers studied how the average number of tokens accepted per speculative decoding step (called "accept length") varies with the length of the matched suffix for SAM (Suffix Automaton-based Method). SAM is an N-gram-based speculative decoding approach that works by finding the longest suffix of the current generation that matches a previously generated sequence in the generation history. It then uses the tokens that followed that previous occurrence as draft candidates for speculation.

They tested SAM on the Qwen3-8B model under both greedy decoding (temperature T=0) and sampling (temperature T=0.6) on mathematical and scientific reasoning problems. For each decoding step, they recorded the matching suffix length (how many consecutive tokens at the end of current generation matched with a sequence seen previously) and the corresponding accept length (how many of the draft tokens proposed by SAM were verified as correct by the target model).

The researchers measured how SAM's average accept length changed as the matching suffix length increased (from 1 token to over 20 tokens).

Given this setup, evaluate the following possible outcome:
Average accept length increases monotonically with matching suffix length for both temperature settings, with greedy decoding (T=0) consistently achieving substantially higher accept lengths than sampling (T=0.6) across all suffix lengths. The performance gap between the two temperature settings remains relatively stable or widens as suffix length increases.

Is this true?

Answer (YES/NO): NO